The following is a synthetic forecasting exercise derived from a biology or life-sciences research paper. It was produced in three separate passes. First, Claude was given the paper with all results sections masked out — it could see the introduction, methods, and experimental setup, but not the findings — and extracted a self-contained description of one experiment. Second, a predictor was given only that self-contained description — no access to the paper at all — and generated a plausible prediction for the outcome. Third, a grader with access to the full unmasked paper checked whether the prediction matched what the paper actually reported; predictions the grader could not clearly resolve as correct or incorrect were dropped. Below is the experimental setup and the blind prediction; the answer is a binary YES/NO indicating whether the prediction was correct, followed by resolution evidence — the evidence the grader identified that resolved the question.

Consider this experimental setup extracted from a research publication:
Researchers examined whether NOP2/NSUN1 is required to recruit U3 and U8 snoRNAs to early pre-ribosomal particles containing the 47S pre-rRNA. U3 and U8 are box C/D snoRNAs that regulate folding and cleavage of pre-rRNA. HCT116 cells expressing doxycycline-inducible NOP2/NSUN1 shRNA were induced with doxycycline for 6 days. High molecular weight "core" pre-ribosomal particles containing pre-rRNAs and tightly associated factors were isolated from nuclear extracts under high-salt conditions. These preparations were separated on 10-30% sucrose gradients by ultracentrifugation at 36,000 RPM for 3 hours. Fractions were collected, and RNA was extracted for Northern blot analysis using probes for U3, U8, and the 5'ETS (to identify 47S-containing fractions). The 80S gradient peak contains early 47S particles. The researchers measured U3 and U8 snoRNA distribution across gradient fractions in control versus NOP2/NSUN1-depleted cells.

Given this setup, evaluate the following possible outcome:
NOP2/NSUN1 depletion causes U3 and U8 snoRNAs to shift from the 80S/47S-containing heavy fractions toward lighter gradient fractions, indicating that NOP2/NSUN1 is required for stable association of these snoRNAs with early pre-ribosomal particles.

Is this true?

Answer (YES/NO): YES